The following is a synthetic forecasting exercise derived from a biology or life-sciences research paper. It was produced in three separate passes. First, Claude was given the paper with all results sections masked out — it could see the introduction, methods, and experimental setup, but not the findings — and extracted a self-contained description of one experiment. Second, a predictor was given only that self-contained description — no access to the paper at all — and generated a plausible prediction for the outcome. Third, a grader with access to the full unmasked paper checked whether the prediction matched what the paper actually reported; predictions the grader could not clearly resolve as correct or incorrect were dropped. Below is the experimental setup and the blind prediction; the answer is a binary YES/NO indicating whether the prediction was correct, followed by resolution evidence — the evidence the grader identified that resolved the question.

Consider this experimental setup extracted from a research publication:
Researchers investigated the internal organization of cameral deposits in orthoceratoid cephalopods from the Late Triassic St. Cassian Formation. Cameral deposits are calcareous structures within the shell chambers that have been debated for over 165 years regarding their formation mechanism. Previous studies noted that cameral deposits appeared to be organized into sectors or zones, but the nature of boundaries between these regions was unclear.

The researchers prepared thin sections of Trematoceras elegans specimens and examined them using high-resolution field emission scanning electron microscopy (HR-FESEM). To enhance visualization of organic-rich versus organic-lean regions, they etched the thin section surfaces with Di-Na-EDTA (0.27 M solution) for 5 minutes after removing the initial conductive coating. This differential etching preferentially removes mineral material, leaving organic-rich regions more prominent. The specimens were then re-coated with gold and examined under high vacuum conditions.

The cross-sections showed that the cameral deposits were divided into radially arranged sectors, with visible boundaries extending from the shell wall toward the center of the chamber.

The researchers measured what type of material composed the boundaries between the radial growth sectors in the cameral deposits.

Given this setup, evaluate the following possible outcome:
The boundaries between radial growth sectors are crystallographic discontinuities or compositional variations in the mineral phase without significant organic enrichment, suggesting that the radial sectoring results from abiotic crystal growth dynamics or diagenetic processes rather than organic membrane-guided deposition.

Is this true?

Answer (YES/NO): NO